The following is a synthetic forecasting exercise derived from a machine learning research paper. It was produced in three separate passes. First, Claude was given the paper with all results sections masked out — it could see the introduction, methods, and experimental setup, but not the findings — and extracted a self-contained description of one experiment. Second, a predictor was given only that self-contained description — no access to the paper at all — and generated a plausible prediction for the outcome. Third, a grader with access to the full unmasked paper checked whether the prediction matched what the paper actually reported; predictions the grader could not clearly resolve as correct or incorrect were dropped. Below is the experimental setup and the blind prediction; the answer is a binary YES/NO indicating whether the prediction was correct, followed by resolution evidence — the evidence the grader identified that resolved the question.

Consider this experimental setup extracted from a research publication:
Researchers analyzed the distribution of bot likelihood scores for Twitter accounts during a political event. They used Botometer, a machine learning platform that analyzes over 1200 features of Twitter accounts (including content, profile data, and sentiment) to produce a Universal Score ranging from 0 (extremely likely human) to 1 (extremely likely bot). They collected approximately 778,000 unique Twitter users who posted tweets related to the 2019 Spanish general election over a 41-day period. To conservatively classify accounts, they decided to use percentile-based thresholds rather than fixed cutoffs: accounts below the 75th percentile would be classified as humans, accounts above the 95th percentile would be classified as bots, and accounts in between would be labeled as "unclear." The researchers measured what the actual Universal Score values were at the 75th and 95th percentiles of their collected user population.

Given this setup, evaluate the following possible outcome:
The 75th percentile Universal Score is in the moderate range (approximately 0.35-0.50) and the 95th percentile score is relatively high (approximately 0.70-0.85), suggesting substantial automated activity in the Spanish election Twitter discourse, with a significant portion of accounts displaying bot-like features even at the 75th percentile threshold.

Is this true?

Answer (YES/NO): NO